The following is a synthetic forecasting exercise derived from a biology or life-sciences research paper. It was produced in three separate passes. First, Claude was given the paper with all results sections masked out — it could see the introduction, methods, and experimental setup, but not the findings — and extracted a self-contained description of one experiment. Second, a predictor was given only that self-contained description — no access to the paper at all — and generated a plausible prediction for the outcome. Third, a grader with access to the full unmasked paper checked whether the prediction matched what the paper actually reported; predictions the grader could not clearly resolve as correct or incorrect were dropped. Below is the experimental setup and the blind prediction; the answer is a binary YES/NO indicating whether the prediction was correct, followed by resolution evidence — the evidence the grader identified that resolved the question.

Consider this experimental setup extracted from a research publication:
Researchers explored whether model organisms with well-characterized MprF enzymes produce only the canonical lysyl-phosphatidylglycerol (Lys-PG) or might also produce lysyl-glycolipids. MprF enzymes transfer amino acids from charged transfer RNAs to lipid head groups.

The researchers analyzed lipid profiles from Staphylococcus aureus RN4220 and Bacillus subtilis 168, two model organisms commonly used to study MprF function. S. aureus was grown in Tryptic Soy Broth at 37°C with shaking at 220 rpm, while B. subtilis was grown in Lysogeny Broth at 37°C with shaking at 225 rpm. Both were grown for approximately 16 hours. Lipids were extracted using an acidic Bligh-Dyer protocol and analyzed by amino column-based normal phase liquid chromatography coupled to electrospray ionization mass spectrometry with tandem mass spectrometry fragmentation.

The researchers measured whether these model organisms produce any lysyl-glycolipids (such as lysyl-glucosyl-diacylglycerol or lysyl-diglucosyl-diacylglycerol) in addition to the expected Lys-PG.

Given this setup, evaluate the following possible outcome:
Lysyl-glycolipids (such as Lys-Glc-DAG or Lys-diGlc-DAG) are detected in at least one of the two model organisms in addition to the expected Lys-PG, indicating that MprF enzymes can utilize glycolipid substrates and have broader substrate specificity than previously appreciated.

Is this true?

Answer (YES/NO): NO